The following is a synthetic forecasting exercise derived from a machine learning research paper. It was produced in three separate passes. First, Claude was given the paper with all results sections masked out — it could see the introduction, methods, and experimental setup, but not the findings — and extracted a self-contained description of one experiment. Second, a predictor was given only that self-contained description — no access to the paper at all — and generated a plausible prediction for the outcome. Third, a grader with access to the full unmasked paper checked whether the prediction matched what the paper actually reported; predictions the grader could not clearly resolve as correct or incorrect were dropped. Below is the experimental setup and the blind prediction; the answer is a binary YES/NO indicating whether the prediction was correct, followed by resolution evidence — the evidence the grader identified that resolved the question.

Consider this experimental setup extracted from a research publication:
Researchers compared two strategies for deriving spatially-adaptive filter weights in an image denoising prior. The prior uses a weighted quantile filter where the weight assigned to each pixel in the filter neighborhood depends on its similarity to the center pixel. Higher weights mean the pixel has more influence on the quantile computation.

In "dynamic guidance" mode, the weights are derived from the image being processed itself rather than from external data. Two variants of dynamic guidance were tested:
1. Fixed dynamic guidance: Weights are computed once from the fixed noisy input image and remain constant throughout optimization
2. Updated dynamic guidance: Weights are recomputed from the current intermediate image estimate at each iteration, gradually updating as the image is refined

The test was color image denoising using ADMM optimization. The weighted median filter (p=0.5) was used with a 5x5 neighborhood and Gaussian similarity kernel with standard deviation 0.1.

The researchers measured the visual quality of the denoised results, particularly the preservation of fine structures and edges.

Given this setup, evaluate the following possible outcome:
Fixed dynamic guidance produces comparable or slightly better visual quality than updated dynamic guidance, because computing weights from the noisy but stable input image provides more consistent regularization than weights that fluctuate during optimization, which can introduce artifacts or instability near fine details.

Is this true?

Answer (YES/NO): NO